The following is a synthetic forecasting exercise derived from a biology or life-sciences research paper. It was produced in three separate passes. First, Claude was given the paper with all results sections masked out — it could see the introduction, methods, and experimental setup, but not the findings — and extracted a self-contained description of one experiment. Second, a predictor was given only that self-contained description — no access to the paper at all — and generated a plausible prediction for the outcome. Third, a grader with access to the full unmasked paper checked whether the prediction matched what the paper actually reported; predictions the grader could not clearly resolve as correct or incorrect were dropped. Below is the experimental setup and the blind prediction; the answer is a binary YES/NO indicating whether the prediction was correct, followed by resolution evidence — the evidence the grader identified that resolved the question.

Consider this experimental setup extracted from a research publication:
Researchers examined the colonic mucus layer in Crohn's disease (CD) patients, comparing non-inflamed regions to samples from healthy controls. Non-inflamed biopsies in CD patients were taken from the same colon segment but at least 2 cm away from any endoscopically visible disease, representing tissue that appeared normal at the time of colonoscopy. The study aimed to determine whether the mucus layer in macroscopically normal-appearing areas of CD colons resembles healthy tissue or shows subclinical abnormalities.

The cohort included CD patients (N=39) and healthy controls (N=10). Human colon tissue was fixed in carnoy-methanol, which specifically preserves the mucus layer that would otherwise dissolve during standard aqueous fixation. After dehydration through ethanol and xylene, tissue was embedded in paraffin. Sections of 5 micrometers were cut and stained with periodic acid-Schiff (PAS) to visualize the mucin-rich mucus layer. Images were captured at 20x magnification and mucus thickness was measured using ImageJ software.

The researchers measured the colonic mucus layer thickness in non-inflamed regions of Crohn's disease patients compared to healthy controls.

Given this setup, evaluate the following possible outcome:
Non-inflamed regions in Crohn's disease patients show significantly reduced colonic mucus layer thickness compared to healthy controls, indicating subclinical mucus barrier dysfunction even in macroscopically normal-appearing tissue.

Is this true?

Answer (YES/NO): NO